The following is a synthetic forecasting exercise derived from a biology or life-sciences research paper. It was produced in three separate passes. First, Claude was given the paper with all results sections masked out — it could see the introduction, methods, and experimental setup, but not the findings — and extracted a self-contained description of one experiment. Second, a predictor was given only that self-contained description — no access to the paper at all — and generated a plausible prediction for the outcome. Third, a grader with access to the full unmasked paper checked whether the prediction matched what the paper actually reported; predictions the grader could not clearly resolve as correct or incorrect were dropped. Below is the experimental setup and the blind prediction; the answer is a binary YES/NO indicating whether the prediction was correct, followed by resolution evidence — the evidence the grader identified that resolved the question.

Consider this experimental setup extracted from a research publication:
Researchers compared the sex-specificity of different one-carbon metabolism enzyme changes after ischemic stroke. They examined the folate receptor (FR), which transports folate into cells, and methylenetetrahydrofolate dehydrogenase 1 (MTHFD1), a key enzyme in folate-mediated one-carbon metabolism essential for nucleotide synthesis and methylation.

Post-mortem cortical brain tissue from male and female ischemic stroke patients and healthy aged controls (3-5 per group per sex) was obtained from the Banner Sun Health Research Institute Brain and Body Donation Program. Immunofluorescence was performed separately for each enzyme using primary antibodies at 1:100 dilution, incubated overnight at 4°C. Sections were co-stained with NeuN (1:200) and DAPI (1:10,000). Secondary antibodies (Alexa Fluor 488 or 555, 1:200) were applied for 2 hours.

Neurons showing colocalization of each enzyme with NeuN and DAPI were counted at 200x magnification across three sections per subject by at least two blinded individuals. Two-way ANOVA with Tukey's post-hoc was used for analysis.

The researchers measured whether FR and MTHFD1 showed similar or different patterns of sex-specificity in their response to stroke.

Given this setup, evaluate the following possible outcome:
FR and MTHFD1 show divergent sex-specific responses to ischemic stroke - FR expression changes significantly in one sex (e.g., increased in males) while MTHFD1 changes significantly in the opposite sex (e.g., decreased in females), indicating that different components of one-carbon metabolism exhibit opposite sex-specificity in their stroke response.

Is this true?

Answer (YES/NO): NO